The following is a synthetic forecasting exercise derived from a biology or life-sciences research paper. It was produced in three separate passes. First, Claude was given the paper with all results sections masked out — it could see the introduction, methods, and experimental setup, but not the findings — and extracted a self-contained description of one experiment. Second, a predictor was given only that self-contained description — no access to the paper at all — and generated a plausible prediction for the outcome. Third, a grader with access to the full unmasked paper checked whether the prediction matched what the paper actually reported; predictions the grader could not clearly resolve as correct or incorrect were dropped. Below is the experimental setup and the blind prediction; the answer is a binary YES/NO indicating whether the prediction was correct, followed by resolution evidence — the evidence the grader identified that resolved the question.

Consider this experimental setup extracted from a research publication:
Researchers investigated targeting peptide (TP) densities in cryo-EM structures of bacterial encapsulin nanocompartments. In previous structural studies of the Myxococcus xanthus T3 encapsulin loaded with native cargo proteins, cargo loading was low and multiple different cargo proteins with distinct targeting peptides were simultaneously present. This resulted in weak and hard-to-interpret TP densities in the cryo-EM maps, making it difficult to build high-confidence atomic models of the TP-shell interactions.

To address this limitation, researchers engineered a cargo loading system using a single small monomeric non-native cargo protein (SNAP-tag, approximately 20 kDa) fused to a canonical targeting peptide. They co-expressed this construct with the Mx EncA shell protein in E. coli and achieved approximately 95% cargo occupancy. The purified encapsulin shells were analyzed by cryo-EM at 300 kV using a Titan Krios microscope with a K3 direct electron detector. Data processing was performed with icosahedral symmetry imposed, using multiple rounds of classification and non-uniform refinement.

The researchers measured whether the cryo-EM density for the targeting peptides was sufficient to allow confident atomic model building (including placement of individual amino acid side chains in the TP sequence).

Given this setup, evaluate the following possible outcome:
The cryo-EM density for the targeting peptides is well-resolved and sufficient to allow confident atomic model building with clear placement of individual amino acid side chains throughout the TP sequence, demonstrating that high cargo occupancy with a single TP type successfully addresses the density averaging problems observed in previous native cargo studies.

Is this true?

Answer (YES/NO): YES